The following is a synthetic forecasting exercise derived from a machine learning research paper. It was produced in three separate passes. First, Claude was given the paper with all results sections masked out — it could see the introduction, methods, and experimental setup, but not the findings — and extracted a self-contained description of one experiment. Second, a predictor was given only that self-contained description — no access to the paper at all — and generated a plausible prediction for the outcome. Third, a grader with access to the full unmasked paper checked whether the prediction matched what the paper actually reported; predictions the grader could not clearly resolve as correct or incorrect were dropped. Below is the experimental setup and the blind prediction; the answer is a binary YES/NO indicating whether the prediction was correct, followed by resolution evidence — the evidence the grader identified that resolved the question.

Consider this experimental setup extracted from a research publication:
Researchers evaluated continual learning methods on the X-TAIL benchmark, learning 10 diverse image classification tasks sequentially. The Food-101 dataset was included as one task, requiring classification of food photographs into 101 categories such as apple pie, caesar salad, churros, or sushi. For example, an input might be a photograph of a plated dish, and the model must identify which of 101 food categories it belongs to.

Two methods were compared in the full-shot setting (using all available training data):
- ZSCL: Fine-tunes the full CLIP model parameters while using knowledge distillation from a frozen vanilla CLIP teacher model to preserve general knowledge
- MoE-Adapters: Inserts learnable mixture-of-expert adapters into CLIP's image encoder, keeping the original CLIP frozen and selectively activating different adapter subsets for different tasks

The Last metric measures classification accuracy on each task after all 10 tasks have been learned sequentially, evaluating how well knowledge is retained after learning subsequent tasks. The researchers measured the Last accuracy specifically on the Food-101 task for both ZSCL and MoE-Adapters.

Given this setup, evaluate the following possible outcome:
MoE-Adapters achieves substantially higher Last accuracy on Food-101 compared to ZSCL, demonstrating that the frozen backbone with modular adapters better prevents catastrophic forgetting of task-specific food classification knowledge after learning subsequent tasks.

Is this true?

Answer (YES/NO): NO